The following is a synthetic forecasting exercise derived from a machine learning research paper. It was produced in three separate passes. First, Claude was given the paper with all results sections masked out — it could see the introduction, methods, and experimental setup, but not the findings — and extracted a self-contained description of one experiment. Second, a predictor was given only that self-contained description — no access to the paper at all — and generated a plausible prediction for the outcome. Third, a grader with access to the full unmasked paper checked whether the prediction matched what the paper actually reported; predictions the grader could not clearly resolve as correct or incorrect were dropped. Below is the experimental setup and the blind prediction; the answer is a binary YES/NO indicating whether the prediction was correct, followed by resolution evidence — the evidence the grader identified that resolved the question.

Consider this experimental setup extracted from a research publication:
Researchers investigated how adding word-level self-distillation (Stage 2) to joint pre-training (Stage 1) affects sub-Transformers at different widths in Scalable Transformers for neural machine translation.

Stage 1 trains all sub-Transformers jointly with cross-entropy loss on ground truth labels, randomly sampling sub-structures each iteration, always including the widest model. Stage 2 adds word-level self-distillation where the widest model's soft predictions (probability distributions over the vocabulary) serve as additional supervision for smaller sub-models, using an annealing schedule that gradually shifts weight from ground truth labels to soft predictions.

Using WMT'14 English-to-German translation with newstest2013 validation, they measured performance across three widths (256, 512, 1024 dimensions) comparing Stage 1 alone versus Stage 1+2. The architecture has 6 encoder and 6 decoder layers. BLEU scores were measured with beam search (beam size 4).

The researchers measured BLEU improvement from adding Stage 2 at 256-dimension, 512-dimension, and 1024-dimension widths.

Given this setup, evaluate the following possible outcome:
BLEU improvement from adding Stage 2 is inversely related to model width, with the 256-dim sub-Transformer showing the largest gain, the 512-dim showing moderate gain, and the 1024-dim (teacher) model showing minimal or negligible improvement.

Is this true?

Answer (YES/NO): YES